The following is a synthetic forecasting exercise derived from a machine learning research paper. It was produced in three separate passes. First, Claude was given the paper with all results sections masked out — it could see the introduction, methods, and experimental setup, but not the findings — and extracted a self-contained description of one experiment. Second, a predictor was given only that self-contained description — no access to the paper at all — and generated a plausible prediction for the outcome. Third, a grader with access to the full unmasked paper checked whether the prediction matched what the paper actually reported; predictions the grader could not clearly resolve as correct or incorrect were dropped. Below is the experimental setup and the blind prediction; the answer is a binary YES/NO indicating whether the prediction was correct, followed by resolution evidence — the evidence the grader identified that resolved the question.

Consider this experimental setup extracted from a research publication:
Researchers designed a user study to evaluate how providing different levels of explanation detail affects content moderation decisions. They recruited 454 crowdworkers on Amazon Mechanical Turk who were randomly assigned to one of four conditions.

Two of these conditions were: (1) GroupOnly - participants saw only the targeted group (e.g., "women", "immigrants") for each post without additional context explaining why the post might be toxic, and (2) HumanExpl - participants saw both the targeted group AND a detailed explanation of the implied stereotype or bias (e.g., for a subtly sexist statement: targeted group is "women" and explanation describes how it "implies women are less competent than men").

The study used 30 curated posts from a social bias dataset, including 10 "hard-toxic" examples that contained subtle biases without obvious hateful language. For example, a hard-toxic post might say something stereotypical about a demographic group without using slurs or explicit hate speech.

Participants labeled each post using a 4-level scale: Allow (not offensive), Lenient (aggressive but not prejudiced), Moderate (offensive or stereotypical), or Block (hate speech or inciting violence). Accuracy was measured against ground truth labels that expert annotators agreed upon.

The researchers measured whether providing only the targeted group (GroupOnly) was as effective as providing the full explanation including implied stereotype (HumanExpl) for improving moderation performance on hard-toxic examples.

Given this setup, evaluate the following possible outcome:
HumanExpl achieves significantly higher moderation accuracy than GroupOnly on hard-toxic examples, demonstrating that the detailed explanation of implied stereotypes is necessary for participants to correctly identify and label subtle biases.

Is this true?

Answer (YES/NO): YES